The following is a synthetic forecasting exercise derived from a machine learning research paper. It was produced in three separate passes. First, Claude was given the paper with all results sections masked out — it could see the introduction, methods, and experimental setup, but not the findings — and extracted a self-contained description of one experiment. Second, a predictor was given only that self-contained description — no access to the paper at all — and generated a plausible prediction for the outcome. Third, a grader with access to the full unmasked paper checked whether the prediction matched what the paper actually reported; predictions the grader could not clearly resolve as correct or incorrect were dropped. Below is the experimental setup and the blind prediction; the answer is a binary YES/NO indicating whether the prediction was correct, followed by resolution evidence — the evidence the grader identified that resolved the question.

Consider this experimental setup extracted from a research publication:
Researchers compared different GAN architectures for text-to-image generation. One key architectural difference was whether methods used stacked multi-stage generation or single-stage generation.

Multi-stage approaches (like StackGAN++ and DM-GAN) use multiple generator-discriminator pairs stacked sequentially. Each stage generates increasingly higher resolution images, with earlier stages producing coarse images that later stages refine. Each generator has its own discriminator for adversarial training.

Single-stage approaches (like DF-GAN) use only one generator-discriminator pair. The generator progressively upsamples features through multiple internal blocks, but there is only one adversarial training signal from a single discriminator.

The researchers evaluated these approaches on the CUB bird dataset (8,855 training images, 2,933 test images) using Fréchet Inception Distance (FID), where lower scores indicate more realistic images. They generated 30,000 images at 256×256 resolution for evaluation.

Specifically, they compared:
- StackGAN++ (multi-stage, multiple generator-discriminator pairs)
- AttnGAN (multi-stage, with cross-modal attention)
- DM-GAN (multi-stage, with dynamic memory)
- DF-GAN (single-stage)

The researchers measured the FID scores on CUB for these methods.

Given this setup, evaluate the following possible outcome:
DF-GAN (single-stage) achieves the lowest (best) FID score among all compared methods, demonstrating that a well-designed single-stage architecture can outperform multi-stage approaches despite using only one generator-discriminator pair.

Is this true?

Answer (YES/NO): NO